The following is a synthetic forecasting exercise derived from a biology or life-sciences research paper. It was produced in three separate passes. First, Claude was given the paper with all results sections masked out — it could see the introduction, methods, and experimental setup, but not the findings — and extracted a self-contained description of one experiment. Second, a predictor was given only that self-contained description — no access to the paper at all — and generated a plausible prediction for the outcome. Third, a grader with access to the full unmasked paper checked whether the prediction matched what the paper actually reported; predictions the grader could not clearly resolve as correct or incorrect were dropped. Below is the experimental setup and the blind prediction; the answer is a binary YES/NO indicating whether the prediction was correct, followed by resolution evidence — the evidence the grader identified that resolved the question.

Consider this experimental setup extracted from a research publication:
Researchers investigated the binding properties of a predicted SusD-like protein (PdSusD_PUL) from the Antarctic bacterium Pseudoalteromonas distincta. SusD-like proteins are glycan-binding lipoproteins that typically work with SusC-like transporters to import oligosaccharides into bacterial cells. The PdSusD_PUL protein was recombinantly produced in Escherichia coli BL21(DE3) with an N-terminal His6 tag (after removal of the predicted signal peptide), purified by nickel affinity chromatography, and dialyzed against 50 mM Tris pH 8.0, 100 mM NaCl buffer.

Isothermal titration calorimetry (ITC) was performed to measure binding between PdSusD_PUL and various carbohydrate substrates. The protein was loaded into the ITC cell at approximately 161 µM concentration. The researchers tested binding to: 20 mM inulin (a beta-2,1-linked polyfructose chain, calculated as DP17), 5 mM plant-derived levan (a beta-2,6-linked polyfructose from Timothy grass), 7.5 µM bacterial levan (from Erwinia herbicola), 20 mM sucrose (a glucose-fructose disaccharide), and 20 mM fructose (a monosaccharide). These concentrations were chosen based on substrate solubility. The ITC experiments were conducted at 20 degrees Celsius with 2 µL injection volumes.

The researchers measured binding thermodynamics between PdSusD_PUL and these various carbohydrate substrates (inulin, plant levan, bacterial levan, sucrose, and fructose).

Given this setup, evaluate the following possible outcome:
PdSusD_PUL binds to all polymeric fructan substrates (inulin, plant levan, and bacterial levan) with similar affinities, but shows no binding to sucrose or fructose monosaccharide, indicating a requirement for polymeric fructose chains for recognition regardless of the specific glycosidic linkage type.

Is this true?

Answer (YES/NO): NO